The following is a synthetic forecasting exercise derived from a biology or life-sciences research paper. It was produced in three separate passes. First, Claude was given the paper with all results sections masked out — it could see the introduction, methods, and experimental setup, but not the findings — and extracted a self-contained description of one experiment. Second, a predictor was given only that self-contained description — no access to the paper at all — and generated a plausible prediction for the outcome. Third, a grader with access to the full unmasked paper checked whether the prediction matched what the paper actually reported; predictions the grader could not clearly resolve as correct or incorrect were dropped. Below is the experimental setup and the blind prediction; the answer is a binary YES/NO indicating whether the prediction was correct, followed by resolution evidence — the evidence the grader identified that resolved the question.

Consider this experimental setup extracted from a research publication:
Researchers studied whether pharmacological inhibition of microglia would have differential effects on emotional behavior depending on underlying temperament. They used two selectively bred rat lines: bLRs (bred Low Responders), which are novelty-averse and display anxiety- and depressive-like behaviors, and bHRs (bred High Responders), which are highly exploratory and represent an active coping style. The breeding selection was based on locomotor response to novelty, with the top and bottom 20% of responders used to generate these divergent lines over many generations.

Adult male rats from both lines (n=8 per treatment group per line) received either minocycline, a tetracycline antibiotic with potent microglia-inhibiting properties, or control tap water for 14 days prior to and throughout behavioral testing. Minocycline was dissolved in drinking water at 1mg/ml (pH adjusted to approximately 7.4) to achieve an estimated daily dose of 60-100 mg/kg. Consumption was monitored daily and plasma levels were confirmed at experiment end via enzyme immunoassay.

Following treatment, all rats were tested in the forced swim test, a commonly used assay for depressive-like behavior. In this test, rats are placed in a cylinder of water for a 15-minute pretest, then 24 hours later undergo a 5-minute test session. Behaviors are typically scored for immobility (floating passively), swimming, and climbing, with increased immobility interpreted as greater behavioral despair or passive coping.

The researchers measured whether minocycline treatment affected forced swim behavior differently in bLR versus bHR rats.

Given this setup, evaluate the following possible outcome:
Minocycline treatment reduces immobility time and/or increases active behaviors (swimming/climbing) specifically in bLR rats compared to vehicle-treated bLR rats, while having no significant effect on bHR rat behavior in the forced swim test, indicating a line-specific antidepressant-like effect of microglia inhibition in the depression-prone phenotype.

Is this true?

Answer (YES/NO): YES